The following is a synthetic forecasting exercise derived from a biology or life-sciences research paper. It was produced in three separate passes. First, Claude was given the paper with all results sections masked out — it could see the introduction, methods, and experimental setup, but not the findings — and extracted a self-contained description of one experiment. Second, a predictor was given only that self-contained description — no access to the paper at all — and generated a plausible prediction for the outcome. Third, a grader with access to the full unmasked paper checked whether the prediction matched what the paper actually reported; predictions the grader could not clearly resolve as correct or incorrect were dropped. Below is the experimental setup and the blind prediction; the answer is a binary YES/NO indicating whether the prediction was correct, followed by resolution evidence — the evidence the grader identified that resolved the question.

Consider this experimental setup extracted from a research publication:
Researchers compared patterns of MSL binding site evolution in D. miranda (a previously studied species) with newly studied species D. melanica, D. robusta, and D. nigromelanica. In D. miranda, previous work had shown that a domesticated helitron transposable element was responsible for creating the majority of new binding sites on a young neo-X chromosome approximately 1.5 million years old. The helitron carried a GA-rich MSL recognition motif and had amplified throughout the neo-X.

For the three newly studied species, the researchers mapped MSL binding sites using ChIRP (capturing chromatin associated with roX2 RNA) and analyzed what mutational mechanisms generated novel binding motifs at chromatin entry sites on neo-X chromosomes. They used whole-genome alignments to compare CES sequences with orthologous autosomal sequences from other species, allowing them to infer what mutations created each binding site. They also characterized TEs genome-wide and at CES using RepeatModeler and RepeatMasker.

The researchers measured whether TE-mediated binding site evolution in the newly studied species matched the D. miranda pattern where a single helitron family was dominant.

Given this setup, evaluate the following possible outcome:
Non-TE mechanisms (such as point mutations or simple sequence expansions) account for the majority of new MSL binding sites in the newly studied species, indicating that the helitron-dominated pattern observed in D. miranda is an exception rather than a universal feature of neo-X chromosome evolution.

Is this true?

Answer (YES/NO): YES